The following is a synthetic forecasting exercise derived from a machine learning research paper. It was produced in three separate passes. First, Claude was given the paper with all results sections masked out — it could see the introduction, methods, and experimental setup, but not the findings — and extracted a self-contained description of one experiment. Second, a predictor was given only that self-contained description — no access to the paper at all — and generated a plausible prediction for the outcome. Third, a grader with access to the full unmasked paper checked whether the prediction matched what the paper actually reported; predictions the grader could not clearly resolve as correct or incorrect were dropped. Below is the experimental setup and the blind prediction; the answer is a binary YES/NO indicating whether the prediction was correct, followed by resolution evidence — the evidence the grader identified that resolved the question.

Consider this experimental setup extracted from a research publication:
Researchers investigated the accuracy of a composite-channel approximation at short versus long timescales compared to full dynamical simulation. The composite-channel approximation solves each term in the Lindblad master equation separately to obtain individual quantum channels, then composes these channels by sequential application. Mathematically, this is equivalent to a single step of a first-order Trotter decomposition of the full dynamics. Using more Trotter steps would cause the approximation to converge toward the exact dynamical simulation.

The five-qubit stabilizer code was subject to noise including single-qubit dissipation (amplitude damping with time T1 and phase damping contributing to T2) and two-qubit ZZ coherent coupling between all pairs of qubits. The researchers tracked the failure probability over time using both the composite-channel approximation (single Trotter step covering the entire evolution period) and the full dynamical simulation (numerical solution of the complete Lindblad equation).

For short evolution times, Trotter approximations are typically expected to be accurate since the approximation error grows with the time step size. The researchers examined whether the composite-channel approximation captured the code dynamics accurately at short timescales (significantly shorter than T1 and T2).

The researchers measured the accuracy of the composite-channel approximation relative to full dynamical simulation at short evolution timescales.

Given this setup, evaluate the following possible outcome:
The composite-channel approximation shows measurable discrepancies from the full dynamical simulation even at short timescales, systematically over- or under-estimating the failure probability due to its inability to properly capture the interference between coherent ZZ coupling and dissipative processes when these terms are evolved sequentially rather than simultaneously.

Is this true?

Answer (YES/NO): NO